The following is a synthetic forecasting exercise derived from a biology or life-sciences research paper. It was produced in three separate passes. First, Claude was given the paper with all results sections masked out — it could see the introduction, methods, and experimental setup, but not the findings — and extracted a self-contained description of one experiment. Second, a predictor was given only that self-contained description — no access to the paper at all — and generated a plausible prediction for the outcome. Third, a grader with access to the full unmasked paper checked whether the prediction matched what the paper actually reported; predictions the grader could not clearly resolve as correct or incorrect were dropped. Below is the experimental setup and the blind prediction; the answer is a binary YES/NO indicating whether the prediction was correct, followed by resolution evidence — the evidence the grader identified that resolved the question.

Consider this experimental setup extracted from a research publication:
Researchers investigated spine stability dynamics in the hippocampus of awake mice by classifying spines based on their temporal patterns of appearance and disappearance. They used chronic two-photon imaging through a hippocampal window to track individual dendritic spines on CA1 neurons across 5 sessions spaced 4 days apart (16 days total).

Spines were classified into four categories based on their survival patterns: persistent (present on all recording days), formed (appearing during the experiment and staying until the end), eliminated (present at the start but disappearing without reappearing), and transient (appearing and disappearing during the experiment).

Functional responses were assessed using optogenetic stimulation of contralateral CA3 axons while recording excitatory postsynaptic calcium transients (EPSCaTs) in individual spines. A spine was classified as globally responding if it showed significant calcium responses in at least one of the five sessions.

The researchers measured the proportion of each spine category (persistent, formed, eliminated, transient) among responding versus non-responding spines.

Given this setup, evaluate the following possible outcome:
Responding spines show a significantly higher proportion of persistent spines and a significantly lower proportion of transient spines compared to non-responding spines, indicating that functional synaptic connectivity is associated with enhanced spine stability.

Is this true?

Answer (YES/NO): NO